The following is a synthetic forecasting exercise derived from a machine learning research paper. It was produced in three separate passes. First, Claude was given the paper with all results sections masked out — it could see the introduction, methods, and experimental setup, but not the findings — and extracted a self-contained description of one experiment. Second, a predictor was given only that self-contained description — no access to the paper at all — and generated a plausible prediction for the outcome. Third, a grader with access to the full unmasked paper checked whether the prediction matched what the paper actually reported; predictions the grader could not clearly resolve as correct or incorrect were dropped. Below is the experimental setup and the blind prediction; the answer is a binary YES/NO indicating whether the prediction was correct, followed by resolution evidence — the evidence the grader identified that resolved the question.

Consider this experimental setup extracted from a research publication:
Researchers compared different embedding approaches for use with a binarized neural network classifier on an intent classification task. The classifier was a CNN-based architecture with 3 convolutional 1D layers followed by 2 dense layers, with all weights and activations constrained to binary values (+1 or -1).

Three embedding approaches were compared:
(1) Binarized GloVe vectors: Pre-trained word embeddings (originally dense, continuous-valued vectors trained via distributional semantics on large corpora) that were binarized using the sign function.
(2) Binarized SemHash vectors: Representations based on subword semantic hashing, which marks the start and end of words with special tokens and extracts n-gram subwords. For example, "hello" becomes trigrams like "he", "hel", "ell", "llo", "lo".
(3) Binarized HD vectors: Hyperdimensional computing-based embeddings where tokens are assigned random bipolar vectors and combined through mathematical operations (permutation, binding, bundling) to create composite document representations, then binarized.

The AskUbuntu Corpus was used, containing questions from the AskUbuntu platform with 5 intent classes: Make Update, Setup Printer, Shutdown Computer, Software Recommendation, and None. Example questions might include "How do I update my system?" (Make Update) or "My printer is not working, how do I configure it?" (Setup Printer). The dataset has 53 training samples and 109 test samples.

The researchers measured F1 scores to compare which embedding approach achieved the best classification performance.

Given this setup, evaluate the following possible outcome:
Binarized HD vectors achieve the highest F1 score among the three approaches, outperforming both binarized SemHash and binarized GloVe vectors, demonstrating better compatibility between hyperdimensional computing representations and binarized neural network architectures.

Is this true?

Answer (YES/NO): NO